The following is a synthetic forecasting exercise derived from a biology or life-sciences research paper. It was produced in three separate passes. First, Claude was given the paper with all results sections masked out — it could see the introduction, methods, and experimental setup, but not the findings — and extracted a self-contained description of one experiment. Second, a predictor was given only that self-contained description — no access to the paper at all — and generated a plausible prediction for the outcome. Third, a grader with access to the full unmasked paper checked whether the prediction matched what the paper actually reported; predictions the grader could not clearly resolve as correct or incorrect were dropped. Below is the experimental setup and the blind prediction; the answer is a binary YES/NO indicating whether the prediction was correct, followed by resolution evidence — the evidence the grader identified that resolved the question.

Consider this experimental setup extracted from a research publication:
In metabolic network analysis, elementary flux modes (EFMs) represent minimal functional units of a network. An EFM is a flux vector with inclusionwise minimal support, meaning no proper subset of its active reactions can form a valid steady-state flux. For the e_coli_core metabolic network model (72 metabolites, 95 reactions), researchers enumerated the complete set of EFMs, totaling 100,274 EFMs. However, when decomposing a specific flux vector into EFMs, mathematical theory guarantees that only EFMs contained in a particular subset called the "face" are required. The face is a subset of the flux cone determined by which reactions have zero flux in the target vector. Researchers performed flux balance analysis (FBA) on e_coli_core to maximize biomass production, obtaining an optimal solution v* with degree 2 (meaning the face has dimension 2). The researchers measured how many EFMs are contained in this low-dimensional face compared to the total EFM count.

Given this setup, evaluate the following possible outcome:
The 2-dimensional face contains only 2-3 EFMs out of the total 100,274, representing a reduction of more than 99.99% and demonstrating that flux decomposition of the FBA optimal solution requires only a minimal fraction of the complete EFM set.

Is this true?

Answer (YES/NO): NO